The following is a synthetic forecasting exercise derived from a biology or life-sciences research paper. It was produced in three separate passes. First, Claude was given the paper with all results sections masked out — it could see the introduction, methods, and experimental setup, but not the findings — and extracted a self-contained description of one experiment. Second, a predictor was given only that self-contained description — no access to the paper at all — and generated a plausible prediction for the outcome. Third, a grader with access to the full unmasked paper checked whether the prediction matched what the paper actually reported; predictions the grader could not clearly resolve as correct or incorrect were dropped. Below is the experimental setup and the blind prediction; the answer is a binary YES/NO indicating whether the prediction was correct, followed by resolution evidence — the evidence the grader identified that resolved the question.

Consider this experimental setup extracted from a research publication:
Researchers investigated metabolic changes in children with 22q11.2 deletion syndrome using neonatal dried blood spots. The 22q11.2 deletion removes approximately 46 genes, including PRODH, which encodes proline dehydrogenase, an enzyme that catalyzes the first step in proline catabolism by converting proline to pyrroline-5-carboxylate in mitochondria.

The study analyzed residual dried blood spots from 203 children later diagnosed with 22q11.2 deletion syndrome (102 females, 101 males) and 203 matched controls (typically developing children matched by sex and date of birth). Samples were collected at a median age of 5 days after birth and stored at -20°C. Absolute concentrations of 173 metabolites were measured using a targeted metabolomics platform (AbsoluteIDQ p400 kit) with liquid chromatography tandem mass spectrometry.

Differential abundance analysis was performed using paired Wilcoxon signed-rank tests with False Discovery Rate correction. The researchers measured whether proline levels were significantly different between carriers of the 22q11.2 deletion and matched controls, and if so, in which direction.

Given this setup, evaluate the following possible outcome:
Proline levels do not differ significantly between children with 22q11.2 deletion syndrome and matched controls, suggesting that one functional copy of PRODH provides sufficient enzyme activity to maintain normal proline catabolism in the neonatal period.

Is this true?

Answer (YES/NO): NO